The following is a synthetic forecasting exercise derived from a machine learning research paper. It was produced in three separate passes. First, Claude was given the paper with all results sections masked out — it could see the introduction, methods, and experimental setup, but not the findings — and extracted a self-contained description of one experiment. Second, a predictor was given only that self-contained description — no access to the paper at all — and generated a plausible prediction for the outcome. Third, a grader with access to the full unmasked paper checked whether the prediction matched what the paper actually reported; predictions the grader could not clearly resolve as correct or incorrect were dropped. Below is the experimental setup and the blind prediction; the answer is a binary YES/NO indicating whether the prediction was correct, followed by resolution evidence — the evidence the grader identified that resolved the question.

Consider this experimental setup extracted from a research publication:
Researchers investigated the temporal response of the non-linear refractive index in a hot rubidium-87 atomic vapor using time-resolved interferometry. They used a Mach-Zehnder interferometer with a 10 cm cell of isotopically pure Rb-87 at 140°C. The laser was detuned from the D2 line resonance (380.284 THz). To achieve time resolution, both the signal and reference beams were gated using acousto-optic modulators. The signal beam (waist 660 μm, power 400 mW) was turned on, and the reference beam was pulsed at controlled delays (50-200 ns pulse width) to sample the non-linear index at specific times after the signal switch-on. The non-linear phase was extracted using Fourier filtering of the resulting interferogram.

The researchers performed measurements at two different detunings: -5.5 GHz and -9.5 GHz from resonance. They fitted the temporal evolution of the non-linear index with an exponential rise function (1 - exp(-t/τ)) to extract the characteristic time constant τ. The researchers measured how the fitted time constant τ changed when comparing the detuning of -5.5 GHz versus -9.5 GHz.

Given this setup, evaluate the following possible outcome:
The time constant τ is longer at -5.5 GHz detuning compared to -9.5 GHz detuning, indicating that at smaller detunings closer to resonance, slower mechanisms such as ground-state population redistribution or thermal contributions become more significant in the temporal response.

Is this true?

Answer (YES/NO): NO